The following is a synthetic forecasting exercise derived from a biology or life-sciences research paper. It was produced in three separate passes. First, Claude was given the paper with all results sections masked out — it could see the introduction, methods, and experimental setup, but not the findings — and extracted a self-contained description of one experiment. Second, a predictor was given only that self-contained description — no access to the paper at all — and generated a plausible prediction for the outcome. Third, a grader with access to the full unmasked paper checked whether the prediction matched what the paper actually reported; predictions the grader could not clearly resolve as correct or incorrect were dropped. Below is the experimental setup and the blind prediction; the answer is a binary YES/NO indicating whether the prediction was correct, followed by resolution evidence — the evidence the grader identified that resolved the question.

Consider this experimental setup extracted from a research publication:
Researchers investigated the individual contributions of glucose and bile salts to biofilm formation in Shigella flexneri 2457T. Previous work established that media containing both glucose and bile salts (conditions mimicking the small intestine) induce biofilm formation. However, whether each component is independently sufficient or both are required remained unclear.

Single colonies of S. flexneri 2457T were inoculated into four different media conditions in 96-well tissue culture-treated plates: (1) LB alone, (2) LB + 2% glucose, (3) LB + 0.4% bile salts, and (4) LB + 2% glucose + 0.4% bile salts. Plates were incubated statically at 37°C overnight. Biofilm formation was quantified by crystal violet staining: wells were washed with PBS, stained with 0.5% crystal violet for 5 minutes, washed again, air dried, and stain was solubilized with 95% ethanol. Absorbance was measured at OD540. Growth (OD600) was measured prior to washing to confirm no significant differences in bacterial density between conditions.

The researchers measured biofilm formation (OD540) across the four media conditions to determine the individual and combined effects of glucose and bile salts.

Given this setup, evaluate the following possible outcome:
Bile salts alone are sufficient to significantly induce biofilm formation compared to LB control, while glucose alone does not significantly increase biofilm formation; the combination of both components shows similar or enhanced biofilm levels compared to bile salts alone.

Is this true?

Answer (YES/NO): NO